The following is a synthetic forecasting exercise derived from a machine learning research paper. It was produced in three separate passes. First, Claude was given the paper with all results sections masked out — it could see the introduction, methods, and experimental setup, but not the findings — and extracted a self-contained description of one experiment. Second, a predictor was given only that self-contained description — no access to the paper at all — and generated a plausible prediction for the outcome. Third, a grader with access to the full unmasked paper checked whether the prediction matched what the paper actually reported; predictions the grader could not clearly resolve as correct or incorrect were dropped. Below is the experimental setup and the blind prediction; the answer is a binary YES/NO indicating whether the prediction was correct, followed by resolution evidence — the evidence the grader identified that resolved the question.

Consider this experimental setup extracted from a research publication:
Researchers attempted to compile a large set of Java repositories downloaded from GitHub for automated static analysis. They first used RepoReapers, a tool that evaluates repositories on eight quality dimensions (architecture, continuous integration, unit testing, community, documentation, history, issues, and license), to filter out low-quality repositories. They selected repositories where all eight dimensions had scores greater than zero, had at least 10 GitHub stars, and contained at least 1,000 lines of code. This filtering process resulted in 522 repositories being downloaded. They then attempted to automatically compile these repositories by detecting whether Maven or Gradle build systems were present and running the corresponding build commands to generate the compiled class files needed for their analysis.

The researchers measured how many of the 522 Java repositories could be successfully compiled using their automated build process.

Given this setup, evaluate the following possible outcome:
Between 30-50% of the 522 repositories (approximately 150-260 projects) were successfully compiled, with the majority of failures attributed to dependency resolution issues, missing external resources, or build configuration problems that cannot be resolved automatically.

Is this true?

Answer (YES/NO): NO